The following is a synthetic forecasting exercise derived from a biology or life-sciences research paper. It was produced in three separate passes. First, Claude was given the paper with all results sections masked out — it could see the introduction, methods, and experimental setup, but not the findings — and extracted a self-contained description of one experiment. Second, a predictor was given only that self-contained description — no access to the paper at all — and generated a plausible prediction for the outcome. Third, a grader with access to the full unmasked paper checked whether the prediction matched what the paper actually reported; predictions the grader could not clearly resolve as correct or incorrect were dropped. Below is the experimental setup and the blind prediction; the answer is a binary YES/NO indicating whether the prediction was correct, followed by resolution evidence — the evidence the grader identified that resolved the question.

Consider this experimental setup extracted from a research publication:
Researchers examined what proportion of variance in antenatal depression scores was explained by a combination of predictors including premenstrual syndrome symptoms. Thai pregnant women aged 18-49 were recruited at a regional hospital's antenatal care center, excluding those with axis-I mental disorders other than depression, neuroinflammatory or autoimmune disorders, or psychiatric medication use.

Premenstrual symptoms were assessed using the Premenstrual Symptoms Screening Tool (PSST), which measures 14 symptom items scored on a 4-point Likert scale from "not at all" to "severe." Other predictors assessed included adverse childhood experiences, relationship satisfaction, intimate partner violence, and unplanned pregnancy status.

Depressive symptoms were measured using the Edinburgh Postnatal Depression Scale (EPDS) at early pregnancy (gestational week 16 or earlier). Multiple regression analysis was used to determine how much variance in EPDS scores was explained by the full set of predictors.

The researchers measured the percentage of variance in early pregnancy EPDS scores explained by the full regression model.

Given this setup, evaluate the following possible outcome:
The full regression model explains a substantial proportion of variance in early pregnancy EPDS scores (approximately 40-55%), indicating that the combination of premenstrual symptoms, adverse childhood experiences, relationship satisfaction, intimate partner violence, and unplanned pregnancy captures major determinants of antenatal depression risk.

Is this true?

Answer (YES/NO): NO